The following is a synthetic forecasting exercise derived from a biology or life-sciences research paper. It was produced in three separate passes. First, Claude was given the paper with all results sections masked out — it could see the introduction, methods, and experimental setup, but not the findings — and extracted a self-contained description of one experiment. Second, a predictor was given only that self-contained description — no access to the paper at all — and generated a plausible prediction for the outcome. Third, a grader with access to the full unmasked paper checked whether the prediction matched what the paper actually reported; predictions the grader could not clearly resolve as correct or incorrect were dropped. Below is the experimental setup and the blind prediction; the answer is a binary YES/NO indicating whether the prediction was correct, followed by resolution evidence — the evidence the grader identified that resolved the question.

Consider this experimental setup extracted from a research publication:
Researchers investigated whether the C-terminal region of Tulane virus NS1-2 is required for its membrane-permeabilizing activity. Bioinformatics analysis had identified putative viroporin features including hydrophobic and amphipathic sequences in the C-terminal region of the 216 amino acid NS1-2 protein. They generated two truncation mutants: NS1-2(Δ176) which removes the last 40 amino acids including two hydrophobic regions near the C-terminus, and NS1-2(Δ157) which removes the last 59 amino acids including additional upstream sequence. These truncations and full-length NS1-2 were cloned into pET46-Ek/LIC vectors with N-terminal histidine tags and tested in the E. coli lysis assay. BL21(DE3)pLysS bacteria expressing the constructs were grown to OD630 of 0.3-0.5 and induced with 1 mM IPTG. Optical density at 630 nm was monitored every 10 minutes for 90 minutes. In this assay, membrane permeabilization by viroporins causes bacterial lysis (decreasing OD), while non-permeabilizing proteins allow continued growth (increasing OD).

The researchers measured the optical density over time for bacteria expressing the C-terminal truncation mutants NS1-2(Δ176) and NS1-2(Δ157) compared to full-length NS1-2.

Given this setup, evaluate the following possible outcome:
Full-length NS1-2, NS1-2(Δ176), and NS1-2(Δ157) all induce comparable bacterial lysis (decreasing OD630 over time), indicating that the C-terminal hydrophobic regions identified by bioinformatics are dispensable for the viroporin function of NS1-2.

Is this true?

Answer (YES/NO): NO